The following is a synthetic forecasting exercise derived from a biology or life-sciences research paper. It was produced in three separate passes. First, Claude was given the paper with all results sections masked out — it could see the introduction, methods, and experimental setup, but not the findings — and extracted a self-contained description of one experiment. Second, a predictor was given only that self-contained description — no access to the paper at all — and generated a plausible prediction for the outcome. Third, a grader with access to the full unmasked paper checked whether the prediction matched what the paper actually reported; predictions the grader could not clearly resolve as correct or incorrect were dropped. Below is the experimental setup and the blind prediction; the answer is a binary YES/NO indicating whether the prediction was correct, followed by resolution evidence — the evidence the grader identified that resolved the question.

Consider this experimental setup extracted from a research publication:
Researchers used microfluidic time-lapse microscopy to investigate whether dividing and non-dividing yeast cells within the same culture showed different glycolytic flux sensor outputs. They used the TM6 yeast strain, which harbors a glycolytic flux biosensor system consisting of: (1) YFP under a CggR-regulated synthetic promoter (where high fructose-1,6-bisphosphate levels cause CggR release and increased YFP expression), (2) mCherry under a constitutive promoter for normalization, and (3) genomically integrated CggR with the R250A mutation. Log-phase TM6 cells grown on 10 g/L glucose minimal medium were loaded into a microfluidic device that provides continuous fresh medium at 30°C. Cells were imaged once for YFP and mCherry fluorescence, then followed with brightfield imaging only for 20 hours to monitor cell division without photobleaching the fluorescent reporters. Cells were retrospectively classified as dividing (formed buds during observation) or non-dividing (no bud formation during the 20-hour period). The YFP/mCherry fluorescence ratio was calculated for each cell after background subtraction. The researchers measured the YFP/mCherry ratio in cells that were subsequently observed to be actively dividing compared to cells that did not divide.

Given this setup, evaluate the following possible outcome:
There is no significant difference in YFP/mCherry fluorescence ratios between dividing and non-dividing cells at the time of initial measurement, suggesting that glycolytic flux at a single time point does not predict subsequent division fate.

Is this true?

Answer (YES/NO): NO